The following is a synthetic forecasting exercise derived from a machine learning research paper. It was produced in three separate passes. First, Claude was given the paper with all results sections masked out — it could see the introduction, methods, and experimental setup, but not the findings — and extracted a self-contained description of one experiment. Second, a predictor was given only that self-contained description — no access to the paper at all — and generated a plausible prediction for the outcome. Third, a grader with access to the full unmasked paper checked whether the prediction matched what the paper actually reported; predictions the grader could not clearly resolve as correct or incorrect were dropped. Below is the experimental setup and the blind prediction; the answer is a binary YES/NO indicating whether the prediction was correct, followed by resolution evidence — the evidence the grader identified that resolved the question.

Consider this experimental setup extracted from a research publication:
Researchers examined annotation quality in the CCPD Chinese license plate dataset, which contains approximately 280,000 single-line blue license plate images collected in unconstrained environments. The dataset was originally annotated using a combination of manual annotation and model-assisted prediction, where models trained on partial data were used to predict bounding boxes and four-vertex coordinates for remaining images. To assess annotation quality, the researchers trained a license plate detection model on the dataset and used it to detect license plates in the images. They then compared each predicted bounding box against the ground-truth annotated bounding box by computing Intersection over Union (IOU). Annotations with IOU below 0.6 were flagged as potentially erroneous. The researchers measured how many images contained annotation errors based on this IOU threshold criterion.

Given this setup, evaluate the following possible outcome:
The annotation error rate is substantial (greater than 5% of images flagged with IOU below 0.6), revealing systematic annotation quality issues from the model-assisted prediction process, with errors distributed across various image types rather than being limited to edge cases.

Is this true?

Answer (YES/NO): NO